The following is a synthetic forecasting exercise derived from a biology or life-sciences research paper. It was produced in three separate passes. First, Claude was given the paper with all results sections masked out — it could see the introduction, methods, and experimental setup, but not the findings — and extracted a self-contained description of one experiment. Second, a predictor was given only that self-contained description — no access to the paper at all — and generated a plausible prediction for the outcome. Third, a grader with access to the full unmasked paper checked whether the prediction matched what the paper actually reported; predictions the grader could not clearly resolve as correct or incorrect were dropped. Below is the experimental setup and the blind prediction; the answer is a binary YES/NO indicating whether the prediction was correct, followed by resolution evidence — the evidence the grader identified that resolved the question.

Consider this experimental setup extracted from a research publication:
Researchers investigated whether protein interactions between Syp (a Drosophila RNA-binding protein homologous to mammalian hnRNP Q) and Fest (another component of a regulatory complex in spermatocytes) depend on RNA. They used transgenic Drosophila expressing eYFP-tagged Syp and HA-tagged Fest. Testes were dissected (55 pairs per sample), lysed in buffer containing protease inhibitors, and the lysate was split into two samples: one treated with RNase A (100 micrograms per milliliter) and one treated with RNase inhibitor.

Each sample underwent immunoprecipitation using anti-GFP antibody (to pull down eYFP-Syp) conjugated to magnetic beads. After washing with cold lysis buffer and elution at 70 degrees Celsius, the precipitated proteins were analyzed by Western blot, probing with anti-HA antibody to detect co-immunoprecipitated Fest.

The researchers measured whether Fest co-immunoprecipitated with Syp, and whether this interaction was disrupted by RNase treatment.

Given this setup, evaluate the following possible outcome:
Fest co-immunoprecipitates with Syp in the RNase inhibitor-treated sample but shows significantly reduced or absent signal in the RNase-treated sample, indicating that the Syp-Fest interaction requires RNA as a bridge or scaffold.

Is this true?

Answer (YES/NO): NO